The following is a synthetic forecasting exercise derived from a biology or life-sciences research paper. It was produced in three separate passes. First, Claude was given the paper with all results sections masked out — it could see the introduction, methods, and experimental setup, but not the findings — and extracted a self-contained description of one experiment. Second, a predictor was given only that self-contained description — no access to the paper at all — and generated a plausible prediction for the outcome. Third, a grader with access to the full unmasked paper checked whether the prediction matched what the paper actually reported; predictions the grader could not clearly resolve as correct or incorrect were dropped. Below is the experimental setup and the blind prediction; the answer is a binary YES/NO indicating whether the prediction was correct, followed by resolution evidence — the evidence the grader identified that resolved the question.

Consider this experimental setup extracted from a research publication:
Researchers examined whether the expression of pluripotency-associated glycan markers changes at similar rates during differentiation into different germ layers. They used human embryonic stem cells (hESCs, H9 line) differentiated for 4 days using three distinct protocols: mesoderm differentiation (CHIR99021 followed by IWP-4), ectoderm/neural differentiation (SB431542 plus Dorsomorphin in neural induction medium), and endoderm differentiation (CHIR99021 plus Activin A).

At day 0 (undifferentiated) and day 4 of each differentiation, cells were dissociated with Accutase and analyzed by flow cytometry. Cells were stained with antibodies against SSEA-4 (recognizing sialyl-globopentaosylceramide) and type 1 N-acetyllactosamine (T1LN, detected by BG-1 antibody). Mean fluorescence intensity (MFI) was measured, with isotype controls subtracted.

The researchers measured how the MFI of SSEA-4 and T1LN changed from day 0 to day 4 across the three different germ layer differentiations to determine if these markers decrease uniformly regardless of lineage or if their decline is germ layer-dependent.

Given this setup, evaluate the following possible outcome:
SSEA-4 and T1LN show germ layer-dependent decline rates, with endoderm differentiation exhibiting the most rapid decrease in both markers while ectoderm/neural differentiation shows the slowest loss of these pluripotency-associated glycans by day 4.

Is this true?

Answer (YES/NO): NO